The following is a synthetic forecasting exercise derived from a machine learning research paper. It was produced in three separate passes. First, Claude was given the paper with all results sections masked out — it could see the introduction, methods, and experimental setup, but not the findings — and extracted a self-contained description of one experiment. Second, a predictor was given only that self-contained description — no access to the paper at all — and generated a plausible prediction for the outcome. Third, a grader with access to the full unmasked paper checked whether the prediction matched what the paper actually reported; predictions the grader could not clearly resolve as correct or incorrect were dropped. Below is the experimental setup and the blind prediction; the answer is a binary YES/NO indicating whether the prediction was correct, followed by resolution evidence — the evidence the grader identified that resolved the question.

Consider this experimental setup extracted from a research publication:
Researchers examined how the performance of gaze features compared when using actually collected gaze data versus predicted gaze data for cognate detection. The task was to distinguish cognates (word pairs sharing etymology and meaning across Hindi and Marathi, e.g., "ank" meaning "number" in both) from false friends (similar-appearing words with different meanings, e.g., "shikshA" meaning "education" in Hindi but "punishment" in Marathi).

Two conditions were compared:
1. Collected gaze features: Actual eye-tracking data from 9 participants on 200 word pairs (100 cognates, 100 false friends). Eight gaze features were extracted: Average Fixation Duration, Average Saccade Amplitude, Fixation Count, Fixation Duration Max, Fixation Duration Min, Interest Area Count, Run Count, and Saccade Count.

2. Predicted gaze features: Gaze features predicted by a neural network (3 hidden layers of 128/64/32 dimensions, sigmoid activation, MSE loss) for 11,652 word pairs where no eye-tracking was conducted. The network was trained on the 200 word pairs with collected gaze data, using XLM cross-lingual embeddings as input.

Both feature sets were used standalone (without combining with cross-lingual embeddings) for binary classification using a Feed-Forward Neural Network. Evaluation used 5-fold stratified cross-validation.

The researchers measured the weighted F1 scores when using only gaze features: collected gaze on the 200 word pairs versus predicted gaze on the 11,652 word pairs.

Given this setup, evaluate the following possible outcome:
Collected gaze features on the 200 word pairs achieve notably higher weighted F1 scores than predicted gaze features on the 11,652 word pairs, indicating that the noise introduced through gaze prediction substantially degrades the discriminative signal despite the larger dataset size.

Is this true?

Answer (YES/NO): NO